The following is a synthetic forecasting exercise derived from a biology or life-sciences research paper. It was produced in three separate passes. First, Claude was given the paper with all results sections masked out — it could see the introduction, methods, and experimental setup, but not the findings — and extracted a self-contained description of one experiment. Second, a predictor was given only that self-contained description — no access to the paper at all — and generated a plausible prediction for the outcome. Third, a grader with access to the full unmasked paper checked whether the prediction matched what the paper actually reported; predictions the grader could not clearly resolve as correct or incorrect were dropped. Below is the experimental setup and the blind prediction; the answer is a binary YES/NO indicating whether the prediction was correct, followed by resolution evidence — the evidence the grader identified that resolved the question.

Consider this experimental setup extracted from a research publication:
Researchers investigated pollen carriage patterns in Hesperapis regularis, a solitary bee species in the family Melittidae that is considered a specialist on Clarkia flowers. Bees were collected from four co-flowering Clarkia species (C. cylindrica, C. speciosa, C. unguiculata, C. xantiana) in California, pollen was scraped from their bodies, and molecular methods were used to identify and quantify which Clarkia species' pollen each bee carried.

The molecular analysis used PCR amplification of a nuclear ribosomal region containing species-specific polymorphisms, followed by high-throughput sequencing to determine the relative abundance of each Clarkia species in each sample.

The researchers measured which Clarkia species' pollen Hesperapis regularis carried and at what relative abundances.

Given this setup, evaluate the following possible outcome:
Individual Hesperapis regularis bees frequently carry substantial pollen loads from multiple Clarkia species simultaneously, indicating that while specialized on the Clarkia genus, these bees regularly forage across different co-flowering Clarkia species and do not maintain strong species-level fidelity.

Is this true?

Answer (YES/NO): NO